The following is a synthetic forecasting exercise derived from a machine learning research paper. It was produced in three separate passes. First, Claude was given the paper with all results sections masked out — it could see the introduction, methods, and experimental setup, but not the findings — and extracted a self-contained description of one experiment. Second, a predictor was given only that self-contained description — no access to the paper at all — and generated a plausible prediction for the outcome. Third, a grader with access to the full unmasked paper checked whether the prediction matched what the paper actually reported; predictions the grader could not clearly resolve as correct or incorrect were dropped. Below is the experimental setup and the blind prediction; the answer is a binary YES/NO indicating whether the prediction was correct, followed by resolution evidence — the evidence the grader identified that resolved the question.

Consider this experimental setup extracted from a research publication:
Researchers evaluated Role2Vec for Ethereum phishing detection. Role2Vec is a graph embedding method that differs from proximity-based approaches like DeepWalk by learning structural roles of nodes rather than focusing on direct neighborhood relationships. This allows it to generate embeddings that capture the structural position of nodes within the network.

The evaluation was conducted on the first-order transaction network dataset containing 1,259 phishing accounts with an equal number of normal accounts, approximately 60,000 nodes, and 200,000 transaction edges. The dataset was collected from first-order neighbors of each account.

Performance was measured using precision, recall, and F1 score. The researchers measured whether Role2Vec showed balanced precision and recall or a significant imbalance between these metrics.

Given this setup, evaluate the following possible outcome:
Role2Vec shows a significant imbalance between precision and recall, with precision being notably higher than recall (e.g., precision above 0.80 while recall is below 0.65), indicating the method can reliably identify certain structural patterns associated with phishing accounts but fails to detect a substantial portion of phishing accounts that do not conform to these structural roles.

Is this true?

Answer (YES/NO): NO